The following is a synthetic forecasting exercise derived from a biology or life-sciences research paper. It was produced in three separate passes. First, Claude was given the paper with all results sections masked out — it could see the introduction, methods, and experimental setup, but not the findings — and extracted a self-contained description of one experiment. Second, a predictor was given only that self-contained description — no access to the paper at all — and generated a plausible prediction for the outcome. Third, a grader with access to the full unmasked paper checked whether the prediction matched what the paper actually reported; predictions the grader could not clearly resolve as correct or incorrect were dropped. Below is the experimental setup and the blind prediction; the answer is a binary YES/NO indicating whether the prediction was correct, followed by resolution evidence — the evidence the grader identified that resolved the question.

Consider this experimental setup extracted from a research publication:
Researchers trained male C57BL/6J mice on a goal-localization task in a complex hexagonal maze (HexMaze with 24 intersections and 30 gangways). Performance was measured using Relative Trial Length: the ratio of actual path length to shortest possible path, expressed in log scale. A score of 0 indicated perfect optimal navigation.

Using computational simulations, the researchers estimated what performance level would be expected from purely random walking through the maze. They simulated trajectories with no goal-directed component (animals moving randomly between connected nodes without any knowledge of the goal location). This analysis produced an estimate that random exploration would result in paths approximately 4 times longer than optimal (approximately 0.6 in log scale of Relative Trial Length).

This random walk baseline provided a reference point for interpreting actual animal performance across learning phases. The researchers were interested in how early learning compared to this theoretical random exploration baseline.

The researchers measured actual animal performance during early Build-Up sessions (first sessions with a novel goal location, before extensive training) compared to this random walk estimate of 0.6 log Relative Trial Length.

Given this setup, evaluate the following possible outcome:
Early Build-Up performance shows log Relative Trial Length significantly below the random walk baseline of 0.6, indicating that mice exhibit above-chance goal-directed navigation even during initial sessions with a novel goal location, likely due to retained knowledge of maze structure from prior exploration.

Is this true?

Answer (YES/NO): YES